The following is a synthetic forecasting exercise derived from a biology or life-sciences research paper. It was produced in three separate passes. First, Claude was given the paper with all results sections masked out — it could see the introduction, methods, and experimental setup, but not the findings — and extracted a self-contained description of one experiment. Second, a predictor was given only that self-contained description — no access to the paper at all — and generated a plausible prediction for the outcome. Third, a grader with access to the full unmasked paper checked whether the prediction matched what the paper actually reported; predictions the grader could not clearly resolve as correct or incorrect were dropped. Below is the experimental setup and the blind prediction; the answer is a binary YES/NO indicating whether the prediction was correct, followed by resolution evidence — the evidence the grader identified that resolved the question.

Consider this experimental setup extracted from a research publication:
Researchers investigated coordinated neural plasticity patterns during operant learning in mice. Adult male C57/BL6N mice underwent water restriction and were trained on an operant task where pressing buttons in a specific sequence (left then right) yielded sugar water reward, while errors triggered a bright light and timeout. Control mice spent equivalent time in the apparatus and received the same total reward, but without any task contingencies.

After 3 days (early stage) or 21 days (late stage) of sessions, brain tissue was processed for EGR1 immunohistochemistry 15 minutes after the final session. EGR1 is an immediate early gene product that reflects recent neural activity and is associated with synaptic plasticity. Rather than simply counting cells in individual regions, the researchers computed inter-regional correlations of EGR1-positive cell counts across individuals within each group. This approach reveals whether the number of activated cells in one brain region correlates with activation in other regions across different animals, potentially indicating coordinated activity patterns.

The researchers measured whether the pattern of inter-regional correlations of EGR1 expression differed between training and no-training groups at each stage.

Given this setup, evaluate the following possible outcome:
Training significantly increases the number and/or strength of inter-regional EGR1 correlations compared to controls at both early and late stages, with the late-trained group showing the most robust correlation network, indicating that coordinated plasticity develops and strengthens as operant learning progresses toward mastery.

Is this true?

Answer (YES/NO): NO